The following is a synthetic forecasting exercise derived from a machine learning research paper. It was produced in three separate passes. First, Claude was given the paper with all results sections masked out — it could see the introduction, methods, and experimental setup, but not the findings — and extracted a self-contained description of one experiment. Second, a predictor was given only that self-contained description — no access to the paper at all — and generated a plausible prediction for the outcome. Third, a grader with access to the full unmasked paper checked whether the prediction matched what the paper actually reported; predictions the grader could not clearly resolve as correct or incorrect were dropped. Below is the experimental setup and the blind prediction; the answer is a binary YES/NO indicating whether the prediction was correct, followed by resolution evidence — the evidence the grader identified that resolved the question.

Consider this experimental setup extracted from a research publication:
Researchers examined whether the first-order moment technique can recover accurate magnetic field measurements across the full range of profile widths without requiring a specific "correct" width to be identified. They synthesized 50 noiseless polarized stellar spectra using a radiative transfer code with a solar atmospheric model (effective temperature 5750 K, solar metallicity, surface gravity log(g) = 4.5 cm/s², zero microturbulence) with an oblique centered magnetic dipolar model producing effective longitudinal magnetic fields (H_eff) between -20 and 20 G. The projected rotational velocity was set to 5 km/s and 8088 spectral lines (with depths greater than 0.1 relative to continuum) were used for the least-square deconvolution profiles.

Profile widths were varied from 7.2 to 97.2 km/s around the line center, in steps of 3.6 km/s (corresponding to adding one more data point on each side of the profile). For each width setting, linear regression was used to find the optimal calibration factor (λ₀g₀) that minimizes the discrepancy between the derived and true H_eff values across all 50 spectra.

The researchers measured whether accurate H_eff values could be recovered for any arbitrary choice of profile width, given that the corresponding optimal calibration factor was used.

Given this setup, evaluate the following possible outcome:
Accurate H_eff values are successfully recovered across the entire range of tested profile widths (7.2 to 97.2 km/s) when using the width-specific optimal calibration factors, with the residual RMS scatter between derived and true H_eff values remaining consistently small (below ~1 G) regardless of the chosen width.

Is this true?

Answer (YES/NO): YES